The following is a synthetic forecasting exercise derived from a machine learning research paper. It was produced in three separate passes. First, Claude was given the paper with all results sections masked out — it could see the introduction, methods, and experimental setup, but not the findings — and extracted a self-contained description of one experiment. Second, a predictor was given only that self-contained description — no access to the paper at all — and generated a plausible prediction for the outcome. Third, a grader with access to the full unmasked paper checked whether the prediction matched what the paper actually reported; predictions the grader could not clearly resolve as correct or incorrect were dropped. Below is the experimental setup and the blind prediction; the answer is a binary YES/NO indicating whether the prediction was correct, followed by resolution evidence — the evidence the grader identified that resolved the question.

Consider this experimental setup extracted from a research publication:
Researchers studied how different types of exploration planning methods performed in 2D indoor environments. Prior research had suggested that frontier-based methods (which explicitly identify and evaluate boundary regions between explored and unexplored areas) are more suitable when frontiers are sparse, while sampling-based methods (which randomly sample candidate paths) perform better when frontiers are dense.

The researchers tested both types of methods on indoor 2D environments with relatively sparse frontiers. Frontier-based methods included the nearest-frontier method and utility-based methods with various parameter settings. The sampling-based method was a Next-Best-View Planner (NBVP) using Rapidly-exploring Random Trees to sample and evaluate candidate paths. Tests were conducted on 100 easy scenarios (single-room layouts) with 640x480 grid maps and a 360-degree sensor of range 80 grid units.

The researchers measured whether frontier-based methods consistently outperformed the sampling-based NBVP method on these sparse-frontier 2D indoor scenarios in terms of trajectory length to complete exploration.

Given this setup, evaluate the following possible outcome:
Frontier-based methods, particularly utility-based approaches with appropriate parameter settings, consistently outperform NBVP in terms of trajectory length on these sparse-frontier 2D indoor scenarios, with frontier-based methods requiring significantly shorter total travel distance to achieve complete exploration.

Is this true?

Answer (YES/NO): NO